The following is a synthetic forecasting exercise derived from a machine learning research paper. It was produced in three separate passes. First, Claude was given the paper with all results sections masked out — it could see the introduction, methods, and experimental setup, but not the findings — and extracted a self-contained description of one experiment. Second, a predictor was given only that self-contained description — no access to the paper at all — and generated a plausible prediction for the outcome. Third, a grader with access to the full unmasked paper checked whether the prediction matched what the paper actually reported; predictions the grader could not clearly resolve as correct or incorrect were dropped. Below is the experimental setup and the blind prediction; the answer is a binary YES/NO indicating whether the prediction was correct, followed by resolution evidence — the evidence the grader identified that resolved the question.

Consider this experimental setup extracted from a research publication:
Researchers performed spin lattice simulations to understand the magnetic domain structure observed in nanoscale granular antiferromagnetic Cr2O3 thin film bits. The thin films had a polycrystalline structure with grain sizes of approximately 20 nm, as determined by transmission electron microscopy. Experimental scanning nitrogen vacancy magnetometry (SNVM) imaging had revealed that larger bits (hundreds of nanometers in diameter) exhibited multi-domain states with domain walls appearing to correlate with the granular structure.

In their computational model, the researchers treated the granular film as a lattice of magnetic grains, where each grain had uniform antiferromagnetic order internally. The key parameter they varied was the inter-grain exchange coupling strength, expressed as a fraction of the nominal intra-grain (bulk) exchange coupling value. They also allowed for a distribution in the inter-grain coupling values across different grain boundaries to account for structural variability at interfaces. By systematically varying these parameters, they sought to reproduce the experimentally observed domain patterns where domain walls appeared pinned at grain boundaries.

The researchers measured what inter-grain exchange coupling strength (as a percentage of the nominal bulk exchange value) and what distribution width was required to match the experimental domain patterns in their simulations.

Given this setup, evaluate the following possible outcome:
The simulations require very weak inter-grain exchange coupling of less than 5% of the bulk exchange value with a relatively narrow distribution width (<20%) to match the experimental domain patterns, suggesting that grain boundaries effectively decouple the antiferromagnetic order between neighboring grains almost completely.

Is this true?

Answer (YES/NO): NO